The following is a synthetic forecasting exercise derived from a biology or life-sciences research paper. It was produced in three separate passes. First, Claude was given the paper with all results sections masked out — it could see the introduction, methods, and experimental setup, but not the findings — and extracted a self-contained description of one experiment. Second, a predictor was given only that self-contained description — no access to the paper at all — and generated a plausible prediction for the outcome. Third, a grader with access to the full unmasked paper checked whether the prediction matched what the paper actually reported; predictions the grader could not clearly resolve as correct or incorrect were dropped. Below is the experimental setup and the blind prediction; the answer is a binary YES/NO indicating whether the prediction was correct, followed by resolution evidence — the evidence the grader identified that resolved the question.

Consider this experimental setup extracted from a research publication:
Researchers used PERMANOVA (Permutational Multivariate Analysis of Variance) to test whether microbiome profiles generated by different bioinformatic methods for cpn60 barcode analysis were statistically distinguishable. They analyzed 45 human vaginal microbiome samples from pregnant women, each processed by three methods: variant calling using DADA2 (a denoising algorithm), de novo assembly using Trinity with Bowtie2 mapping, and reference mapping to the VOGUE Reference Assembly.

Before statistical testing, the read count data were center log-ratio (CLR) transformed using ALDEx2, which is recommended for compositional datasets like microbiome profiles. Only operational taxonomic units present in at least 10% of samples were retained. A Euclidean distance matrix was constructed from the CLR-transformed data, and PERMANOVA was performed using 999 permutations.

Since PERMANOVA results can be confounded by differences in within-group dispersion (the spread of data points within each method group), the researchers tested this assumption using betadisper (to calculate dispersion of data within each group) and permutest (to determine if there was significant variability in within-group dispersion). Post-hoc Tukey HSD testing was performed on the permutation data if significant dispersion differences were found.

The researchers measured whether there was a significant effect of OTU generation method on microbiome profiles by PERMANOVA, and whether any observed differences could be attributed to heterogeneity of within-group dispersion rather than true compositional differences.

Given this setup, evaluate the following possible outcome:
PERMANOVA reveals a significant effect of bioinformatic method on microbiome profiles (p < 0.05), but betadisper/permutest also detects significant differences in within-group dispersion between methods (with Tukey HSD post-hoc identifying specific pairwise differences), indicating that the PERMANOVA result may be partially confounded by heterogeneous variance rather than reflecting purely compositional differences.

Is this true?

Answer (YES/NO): NO